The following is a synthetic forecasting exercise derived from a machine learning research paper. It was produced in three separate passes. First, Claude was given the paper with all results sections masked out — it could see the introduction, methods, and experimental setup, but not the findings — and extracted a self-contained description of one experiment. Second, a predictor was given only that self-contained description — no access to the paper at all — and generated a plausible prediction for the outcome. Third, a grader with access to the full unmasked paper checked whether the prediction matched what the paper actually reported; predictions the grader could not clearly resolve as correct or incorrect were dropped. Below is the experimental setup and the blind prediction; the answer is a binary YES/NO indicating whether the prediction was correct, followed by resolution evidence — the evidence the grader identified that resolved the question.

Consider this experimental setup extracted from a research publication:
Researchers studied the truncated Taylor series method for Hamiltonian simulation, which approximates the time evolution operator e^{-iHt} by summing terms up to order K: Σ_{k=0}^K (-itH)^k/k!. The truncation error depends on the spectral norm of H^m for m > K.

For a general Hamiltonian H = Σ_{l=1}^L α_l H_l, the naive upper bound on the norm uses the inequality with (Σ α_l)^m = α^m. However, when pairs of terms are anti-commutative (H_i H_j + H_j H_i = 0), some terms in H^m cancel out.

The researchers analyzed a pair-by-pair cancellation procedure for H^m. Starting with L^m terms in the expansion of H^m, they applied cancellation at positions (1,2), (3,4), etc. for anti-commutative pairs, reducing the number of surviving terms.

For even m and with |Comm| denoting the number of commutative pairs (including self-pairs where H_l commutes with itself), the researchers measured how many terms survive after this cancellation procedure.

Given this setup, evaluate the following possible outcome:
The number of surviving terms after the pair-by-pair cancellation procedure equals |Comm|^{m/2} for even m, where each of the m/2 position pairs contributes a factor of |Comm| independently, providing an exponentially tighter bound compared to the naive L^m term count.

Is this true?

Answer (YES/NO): YES